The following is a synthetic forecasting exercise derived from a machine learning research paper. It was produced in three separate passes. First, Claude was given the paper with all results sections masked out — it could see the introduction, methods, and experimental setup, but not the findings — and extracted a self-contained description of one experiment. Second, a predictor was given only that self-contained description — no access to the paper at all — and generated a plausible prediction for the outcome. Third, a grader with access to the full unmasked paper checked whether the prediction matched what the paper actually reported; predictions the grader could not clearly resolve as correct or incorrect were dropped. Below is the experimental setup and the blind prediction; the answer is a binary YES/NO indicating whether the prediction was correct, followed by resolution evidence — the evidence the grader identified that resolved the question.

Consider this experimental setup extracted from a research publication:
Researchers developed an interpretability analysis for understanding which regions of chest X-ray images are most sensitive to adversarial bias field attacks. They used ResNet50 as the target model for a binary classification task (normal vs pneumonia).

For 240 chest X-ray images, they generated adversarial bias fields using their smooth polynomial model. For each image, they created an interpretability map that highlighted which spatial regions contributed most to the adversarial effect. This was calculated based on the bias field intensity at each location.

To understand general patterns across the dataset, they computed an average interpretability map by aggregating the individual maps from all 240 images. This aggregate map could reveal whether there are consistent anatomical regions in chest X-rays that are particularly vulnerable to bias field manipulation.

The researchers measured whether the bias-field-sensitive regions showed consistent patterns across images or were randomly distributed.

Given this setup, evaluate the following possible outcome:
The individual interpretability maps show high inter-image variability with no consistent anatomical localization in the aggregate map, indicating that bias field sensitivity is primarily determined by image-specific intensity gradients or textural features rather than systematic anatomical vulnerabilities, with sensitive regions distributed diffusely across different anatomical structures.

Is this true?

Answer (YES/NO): NO